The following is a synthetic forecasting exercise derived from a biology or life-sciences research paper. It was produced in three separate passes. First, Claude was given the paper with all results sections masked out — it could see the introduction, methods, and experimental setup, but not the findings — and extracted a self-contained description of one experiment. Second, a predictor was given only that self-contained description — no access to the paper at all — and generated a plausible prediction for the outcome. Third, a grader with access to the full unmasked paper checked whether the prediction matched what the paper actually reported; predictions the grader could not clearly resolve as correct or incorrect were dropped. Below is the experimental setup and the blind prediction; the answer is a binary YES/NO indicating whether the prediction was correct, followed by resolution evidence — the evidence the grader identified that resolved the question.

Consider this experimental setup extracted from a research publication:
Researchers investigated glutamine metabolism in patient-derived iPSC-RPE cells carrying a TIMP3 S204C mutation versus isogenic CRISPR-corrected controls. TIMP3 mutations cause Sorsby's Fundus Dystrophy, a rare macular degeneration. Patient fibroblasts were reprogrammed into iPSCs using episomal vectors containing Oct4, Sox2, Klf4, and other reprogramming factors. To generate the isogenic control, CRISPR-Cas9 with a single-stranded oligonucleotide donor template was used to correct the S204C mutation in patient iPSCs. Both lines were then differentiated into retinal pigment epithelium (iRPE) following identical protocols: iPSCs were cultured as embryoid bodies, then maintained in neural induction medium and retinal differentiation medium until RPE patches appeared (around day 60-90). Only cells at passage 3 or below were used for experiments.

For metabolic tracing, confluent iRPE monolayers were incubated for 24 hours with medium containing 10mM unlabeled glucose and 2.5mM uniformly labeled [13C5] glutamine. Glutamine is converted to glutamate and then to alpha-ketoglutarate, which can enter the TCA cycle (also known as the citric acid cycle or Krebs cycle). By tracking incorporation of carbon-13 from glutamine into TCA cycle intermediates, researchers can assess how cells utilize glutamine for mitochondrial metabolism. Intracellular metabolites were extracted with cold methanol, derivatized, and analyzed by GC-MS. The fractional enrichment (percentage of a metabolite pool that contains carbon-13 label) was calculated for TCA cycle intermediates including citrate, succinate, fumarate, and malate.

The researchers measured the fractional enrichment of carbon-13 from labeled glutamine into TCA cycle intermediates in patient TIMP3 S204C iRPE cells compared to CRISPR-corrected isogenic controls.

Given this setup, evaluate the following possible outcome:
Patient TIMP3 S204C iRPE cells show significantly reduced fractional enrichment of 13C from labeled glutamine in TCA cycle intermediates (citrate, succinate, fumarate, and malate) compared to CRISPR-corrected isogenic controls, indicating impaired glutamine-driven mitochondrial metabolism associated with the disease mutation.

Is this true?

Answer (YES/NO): NO